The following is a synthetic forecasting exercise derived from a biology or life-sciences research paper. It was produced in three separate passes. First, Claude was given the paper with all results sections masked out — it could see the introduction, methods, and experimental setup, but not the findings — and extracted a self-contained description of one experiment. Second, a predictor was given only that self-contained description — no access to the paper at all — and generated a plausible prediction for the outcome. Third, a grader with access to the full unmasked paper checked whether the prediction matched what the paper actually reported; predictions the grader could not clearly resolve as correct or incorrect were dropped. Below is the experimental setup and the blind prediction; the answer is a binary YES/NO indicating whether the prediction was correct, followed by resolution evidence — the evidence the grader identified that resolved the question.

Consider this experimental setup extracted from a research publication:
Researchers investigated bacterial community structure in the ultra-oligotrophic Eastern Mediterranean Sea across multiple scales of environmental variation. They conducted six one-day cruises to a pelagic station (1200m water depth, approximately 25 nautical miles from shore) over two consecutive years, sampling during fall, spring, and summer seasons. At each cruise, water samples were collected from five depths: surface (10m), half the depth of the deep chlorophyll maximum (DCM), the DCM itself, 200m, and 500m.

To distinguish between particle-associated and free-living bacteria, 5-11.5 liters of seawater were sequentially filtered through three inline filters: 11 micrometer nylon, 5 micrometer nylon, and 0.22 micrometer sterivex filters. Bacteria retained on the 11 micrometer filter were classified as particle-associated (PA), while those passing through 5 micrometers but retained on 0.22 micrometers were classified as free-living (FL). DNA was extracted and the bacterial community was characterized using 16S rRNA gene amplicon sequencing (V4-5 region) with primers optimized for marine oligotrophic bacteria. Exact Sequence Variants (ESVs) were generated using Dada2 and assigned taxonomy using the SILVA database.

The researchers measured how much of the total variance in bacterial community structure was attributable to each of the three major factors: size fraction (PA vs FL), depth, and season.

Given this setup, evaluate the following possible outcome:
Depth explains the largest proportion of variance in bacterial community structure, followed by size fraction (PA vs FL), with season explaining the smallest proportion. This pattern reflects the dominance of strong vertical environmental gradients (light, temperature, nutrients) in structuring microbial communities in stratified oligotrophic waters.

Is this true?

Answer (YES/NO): NO